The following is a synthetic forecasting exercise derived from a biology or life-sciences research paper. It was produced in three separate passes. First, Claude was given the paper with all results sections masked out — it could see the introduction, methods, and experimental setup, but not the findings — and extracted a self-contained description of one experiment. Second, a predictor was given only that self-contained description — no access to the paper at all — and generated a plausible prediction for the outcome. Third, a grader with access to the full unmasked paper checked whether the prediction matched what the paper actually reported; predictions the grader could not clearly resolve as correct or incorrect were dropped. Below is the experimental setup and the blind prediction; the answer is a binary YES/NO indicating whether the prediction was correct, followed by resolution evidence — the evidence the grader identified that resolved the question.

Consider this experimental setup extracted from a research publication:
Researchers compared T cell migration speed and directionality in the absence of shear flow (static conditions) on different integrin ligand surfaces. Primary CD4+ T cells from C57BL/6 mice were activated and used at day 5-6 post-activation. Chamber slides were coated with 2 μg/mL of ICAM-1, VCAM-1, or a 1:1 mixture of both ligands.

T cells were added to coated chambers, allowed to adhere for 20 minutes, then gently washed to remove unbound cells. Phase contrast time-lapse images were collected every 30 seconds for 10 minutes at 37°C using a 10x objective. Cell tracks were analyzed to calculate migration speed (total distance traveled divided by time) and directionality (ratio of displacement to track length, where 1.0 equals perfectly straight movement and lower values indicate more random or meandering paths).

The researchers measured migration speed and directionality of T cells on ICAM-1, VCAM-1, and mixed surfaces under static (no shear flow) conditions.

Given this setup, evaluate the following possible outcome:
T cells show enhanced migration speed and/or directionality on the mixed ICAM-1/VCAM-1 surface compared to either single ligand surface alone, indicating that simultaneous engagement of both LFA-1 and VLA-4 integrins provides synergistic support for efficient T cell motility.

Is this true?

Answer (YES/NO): NO